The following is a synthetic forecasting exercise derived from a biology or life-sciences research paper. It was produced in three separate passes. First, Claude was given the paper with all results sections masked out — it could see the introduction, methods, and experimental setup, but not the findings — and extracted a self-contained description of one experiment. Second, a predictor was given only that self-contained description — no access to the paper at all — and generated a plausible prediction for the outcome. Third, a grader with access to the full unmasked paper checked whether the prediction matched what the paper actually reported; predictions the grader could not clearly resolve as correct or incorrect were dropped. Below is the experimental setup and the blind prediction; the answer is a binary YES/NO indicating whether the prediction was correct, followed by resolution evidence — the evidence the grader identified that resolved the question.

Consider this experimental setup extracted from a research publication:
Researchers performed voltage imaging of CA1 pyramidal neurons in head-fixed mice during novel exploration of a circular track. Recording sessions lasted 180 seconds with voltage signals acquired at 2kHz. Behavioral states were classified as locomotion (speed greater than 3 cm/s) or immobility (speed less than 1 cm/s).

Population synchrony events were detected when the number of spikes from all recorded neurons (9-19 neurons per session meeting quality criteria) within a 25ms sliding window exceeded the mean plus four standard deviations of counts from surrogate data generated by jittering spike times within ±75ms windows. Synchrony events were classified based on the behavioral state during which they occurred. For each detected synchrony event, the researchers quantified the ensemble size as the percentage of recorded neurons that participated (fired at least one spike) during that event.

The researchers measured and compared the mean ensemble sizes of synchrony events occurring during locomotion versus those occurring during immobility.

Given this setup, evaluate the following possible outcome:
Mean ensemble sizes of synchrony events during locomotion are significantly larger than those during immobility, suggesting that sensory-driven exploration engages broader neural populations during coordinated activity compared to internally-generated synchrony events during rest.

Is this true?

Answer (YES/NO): NO